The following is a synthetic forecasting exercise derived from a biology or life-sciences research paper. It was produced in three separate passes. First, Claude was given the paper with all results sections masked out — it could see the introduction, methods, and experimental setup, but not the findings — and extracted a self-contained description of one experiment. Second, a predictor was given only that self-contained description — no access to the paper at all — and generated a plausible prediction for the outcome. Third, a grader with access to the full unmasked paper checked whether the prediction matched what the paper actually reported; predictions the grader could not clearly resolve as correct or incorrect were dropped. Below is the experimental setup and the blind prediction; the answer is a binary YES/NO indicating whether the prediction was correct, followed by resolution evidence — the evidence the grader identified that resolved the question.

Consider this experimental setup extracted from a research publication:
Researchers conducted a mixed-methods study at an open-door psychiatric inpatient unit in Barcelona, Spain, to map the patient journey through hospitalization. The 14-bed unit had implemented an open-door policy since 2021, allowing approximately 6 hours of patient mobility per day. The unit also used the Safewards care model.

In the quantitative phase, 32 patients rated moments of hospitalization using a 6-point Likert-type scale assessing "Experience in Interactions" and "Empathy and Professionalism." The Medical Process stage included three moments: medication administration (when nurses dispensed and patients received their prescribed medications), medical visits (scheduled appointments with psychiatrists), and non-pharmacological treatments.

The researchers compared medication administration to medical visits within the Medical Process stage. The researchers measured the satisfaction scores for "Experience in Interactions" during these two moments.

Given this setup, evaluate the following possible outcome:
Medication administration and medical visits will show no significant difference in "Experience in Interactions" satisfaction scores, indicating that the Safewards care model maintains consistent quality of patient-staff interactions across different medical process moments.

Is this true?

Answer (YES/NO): NO